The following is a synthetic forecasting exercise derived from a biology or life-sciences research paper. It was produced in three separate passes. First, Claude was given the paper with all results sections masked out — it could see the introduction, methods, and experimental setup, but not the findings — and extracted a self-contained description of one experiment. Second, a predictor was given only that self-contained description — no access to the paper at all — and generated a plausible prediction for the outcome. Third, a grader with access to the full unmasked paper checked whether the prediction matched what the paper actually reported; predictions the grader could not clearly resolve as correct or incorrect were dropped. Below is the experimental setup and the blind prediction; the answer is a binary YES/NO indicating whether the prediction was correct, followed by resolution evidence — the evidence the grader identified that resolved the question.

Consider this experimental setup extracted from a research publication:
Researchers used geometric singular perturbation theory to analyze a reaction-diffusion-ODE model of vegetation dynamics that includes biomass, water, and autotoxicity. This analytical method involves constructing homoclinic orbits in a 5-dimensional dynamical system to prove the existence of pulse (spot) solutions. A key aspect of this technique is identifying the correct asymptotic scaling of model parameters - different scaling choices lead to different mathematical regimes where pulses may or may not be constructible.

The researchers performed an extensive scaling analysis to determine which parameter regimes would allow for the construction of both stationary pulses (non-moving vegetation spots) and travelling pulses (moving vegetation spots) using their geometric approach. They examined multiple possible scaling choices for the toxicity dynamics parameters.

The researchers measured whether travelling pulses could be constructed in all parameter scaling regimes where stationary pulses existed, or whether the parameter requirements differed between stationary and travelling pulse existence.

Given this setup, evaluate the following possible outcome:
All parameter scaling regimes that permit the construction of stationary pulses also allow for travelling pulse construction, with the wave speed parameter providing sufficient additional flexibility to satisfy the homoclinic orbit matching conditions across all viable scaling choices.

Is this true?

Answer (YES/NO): NO